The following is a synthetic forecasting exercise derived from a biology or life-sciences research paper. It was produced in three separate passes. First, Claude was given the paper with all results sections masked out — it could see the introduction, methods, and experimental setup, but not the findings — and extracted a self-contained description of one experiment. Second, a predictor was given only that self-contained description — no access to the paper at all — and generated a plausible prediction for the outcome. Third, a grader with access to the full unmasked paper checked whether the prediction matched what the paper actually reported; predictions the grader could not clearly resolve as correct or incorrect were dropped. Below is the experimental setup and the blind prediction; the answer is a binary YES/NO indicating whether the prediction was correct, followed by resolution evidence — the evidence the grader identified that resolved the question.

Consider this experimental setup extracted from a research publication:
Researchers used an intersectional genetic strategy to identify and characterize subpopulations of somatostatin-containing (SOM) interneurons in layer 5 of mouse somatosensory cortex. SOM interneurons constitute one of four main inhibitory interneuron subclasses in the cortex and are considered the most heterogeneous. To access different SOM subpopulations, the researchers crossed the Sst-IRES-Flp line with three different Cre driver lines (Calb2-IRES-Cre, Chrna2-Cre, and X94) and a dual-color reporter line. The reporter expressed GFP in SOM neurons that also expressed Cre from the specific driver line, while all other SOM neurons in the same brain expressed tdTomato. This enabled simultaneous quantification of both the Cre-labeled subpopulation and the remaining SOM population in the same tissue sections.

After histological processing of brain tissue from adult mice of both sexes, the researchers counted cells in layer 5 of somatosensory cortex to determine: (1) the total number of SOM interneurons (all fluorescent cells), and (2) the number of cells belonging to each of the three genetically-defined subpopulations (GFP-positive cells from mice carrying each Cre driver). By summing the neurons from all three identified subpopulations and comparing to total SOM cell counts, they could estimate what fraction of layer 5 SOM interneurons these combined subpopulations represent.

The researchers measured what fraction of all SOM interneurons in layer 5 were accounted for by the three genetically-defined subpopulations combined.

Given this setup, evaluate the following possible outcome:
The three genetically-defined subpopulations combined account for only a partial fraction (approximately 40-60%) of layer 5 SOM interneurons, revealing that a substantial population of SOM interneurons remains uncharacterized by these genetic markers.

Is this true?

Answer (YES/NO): YES